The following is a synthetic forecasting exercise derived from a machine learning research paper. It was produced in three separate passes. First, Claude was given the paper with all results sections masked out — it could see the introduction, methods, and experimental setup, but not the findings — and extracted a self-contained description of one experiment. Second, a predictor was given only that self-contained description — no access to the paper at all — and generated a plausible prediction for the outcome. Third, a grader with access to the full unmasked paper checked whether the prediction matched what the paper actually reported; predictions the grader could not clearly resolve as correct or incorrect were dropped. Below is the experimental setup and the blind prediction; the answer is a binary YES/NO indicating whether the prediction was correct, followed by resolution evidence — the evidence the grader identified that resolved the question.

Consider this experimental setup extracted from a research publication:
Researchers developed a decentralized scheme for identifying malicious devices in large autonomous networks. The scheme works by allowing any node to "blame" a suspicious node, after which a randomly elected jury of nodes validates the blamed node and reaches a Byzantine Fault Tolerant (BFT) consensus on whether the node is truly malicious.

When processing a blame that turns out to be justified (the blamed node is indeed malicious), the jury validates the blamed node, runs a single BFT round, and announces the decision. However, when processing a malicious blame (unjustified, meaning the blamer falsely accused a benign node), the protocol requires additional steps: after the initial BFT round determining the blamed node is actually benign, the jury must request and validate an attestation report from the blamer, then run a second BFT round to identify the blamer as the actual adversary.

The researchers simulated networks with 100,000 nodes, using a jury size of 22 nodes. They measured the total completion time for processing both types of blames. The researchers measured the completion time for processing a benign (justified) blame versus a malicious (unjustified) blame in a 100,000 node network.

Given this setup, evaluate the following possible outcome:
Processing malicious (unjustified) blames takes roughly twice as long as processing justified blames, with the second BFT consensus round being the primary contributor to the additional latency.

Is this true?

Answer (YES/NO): NO